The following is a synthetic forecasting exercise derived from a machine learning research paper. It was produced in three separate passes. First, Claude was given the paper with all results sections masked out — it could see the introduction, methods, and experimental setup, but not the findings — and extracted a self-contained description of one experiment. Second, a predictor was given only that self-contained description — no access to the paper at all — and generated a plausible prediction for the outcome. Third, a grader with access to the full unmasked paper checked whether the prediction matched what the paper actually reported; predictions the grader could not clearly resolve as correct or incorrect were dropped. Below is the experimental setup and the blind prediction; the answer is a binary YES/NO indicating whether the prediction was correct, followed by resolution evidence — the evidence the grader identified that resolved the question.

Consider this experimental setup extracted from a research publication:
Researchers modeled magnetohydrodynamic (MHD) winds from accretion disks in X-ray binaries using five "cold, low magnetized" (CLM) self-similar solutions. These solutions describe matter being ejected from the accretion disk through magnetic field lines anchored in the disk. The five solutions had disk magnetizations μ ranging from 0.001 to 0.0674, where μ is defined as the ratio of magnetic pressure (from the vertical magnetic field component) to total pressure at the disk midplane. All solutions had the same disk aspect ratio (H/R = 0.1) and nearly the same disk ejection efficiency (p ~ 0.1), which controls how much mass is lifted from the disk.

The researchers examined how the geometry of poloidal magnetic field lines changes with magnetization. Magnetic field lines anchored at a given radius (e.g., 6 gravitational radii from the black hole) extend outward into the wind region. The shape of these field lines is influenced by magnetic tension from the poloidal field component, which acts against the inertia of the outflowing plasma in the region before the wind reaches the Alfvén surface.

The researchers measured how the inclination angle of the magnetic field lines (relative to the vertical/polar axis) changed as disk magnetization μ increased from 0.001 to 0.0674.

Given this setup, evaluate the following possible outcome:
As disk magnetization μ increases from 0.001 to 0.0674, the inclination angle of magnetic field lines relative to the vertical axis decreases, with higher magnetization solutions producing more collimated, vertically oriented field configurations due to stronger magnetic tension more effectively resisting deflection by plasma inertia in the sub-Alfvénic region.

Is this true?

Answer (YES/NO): YES